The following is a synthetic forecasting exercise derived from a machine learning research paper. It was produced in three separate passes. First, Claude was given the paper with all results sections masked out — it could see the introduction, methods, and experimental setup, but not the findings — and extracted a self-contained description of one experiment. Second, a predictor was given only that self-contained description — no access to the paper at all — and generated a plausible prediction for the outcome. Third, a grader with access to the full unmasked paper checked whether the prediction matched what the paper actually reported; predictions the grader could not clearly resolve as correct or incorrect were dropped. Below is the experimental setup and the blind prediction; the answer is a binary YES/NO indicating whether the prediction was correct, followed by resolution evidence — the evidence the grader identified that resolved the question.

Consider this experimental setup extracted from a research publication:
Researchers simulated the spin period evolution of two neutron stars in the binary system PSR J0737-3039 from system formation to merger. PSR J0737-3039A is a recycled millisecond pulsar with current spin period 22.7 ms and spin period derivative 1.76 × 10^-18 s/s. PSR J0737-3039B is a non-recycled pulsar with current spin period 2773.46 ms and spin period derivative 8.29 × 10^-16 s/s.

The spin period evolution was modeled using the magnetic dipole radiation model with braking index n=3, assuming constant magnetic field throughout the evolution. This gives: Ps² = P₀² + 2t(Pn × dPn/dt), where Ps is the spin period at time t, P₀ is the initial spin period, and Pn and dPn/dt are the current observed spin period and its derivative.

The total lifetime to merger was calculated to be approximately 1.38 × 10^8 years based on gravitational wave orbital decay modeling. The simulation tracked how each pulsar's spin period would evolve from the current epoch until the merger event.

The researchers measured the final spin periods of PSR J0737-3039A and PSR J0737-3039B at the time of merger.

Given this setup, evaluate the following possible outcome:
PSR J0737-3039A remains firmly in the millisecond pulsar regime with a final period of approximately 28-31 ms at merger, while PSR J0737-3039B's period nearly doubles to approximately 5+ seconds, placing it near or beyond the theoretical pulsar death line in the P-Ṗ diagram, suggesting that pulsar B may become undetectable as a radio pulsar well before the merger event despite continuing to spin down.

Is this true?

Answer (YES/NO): NO